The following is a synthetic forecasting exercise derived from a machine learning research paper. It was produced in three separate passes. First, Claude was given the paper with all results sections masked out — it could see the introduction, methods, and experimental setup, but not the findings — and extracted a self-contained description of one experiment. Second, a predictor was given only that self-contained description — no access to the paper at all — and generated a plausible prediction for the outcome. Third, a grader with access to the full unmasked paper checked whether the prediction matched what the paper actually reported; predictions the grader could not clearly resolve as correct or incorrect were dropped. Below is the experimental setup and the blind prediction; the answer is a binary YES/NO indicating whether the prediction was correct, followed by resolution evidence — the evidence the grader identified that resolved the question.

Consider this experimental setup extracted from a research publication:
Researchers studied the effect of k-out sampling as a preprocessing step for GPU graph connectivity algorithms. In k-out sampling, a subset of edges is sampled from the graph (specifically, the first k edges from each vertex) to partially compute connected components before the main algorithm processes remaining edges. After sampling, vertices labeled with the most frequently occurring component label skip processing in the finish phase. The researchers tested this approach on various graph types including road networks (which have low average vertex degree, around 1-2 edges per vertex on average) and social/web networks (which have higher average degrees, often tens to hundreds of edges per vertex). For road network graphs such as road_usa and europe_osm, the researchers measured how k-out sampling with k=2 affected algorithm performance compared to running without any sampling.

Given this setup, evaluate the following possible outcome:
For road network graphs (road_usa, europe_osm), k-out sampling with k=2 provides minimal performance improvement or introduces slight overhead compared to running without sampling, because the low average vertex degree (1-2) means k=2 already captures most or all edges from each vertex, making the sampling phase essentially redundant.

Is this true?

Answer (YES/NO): YES